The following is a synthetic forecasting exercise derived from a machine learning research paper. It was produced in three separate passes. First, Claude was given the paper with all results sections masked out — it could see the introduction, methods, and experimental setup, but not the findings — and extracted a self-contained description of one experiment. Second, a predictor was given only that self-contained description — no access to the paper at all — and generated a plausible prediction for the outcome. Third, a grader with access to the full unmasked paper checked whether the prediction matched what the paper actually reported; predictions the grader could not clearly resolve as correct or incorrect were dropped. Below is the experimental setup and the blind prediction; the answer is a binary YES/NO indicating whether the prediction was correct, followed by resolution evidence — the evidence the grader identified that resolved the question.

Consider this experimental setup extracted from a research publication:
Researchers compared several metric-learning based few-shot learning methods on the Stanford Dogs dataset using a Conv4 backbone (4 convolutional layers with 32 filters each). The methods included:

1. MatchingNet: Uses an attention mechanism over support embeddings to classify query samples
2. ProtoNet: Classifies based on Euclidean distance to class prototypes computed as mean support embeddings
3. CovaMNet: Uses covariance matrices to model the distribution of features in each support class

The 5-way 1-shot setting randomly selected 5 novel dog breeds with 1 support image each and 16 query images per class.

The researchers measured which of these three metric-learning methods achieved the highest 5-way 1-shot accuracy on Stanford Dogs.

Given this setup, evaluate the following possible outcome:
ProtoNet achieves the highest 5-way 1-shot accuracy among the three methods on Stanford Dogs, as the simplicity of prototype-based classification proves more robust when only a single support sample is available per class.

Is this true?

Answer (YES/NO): NO